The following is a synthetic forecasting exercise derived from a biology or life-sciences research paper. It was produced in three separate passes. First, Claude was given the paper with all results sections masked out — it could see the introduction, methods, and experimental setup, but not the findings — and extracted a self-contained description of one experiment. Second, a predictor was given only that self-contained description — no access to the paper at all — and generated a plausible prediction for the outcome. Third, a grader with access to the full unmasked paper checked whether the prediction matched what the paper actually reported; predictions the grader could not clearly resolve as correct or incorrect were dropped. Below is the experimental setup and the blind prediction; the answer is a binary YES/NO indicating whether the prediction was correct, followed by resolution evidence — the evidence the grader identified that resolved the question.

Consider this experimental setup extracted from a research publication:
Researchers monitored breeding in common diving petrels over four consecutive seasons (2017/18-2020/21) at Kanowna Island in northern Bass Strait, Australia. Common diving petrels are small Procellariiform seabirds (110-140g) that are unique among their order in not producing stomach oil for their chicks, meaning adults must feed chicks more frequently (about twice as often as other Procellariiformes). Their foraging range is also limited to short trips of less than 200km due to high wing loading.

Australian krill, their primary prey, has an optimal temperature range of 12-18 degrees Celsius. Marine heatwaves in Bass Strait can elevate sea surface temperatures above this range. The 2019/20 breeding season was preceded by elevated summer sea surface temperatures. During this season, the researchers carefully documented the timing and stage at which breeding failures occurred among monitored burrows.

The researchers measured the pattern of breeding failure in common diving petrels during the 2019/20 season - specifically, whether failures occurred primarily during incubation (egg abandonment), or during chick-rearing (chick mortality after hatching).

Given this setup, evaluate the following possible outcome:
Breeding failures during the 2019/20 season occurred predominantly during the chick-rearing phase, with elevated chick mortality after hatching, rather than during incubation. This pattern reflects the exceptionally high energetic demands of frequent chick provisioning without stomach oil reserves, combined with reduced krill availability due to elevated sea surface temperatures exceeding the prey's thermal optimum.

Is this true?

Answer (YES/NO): NO